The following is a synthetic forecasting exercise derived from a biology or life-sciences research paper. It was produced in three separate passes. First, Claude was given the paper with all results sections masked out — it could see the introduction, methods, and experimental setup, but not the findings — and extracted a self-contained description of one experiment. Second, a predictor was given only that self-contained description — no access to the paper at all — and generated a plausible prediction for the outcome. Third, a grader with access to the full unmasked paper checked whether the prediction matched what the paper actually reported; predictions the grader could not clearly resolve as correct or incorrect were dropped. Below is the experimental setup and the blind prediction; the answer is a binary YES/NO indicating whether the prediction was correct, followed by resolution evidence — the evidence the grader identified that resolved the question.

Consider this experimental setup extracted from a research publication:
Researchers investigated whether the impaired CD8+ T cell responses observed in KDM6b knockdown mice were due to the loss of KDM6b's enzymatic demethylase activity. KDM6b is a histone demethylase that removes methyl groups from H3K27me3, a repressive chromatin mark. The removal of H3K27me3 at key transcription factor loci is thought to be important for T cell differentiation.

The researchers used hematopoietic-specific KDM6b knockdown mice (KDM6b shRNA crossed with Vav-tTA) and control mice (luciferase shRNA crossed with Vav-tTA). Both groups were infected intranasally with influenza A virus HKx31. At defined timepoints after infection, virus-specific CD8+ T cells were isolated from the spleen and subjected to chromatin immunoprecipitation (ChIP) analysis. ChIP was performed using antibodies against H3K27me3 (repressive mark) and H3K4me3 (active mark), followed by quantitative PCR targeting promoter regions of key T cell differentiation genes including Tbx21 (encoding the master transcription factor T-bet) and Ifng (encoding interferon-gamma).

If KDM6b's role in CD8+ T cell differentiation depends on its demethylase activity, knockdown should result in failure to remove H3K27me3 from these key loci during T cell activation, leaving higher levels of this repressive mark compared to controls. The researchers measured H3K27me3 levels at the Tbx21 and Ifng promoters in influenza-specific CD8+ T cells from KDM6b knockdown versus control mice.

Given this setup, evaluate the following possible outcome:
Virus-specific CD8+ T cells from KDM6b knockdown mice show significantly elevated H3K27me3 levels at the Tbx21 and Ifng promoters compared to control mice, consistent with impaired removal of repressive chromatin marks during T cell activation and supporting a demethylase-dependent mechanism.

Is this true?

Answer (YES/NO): NO